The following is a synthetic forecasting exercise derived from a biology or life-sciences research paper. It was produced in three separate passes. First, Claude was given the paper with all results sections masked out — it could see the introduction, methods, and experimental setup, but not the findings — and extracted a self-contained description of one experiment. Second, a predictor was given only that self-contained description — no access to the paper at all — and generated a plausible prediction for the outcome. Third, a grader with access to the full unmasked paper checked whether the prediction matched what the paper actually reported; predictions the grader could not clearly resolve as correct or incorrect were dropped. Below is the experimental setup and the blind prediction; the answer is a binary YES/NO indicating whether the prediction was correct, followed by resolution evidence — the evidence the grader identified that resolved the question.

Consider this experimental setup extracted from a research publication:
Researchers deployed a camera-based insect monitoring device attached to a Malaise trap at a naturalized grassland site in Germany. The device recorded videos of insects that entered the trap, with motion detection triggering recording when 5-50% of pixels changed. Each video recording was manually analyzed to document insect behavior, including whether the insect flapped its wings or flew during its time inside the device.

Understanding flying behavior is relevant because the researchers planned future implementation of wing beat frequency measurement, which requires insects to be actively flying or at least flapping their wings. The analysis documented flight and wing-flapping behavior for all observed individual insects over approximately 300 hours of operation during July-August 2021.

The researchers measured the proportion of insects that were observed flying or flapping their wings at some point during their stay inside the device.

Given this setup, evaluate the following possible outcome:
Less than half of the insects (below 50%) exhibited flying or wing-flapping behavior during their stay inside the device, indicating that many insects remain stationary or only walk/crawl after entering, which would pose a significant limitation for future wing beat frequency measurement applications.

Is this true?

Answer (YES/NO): NO